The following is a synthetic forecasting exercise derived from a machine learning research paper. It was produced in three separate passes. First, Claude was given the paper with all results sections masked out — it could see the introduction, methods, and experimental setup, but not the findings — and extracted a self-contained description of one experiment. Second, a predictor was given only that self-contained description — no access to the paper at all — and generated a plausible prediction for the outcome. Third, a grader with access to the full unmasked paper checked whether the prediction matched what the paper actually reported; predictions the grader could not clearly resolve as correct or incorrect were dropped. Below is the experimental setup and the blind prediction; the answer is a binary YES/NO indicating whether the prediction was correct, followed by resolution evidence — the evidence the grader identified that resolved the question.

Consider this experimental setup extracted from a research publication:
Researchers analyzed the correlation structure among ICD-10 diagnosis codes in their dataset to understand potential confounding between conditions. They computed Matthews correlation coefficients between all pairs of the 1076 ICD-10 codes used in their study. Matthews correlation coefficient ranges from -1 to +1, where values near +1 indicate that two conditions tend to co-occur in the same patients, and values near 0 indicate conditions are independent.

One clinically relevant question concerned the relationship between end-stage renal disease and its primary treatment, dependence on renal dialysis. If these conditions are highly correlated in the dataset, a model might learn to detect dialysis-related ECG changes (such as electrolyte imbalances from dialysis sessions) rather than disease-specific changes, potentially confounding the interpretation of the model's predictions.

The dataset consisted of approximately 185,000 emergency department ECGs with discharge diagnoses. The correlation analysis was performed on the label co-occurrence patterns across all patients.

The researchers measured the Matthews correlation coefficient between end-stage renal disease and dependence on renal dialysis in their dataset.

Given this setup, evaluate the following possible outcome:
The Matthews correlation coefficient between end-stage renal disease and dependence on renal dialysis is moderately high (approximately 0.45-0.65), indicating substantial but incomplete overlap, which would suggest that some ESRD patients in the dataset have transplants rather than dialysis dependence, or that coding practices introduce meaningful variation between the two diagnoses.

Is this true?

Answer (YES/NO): NO